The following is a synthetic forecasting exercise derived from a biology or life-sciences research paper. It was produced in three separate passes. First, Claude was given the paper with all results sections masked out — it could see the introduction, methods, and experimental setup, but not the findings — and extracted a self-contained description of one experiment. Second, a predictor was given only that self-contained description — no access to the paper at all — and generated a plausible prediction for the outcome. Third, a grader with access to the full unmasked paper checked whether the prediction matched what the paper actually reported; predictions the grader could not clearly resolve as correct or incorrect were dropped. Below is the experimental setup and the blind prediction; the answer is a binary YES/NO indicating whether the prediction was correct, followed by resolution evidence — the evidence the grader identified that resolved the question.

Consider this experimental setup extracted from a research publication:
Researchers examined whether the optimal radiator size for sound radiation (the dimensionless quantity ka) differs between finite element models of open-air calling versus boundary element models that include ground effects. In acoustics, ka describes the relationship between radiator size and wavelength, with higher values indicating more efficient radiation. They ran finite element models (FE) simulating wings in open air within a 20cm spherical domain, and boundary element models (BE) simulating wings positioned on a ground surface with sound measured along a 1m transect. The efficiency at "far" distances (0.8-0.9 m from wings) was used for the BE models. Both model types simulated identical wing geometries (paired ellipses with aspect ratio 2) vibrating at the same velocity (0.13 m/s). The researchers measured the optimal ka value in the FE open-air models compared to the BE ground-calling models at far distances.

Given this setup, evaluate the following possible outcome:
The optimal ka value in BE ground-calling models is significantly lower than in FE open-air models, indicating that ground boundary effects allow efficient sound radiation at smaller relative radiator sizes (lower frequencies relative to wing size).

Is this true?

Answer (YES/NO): NO